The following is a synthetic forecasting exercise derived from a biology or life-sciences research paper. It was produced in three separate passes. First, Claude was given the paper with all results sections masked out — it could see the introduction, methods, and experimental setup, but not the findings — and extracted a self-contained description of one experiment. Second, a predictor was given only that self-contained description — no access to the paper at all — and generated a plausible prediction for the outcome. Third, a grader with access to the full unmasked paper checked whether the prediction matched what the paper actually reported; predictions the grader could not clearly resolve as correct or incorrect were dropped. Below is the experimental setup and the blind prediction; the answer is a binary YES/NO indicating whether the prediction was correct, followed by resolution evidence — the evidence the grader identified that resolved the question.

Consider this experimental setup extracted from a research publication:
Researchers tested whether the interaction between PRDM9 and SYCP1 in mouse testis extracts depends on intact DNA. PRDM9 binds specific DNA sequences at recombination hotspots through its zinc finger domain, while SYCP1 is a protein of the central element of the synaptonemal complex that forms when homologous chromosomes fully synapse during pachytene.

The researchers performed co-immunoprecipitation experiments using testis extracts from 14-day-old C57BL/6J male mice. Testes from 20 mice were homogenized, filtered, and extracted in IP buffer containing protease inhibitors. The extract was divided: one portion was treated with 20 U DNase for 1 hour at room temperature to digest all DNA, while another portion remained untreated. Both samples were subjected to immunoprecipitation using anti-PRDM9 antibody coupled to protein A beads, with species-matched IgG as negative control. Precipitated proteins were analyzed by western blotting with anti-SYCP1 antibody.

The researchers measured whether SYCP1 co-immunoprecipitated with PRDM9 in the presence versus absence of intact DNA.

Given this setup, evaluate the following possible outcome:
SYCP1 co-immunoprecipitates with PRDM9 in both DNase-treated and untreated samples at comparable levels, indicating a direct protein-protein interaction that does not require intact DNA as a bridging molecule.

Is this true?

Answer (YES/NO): NO